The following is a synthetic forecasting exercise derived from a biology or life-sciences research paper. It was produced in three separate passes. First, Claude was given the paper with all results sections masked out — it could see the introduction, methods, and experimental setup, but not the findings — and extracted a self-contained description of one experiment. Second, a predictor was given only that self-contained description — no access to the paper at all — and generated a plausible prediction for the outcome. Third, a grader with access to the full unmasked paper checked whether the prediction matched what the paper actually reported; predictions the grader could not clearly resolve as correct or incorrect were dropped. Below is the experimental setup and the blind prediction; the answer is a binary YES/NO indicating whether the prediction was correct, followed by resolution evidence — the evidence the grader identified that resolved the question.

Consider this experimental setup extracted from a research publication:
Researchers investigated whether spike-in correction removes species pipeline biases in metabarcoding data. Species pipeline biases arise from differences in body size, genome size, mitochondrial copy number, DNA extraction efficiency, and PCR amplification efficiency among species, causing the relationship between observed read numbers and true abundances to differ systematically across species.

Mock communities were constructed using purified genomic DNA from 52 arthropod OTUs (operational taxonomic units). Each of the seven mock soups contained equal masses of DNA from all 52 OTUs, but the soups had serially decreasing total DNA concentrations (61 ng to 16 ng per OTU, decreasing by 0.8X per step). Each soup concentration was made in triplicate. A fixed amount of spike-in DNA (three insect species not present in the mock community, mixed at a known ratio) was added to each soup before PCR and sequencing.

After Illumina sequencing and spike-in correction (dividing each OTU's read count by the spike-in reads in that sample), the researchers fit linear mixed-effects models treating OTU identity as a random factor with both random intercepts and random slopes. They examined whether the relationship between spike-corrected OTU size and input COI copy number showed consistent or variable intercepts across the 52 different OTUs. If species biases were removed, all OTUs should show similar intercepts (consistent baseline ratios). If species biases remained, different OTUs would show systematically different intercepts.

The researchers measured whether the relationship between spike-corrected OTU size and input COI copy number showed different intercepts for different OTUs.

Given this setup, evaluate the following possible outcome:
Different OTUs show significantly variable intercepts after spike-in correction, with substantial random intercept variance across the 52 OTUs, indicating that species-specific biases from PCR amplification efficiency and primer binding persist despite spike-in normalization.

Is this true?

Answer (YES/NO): YES